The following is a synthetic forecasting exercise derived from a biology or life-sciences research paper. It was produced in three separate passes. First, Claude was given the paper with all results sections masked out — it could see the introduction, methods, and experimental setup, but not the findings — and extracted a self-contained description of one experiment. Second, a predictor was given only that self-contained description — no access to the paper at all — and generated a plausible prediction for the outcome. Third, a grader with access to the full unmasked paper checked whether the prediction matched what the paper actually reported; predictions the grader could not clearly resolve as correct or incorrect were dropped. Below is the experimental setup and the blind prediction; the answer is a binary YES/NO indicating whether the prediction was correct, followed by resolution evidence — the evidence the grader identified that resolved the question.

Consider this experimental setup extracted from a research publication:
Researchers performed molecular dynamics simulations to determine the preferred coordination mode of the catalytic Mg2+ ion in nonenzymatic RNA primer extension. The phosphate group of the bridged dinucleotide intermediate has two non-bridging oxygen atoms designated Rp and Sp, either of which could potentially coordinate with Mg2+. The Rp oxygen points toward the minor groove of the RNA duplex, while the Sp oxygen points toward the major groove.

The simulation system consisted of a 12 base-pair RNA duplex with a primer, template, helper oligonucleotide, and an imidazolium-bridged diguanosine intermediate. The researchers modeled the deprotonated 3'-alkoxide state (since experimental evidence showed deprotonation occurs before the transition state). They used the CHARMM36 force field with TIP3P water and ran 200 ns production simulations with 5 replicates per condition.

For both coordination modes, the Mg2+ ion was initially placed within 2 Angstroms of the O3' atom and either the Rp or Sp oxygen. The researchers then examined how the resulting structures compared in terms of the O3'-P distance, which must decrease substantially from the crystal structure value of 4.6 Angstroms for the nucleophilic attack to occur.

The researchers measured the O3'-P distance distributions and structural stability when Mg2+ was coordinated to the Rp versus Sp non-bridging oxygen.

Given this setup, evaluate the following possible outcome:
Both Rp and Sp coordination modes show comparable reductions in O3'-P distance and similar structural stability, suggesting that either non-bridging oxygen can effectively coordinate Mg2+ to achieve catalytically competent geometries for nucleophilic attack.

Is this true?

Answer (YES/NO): NO